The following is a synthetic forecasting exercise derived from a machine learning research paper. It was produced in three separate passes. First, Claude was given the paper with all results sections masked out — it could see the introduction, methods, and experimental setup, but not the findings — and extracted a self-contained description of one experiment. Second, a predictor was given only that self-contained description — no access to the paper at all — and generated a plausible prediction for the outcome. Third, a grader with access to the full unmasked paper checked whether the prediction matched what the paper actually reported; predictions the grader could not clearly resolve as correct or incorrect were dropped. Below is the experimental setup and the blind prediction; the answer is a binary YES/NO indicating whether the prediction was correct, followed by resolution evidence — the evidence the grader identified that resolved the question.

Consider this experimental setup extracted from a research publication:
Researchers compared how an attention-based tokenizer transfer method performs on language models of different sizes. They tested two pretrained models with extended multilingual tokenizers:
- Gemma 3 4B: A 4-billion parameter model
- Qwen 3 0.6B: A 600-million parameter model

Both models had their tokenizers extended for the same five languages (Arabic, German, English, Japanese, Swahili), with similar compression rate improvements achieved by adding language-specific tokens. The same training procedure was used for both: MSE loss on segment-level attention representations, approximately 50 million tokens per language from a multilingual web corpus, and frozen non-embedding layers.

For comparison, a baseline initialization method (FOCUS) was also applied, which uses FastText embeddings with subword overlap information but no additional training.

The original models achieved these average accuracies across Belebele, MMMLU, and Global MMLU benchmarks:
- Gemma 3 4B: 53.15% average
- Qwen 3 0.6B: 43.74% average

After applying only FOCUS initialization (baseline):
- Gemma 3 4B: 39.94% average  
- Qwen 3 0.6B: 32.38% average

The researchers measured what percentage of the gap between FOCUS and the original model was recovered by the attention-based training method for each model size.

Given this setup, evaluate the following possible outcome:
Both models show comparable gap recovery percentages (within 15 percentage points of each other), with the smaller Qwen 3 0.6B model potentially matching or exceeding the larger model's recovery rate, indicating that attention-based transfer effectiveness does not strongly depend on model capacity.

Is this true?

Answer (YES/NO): NO